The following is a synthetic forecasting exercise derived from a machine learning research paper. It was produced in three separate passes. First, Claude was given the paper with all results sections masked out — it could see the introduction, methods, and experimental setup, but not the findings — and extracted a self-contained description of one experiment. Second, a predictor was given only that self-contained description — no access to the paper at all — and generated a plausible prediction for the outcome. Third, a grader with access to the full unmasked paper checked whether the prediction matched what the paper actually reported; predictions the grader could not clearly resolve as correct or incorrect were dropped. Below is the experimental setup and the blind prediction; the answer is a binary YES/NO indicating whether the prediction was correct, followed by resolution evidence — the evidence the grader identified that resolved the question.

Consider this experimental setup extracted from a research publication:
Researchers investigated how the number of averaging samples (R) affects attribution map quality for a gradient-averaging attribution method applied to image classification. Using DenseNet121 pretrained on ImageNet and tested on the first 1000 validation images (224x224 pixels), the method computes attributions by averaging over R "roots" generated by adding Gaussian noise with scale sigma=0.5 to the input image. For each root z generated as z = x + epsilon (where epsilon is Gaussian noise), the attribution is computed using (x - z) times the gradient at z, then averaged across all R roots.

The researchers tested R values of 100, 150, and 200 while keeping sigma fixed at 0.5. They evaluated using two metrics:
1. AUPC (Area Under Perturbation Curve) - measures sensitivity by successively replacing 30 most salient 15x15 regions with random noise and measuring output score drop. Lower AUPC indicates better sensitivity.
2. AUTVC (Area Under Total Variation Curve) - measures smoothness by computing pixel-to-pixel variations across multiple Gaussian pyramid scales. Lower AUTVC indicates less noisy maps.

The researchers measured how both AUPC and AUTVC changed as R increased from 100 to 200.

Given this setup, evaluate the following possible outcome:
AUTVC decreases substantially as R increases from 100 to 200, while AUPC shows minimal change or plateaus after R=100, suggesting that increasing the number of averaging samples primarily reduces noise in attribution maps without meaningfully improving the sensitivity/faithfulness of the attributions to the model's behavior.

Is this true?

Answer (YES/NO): NO